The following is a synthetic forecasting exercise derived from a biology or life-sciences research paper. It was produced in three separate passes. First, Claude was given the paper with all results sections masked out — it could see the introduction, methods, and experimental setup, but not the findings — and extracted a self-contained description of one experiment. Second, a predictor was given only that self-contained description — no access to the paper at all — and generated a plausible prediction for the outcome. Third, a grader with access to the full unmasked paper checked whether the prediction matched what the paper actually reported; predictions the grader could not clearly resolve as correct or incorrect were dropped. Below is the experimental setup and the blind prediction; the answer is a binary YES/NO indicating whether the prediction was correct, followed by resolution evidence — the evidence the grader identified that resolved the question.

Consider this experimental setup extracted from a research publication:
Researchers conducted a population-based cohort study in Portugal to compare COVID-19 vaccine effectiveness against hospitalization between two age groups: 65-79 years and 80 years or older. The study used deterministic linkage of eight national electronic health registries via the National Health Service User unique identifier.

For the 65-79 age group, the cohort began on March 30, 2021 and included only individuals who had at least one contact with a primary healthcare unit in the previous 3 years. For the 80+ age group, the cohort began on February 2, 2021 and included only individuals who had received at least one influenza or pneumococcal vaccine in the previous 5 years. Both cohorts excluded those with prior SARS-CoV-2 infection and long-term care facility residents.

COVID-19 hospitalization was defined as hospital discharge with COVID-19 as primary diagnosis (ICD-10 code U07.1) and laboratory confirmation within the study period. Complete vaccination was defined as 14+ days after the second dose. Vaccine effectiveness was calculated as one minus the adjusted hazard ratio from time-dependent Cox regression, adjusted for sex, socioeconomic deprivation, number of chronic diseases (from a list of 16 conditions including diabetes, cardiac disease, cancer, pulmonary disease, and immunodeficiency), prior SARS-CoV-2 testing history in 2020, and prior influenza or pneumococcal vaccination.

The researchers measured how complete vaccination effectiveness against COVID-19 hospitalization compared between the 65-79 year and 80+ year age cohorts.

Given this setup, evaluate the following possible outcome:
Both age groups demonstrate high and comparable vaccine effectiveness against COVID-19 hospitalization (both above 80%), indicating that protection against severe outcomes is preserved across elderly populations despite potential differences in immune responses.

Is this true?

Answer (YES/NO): NO